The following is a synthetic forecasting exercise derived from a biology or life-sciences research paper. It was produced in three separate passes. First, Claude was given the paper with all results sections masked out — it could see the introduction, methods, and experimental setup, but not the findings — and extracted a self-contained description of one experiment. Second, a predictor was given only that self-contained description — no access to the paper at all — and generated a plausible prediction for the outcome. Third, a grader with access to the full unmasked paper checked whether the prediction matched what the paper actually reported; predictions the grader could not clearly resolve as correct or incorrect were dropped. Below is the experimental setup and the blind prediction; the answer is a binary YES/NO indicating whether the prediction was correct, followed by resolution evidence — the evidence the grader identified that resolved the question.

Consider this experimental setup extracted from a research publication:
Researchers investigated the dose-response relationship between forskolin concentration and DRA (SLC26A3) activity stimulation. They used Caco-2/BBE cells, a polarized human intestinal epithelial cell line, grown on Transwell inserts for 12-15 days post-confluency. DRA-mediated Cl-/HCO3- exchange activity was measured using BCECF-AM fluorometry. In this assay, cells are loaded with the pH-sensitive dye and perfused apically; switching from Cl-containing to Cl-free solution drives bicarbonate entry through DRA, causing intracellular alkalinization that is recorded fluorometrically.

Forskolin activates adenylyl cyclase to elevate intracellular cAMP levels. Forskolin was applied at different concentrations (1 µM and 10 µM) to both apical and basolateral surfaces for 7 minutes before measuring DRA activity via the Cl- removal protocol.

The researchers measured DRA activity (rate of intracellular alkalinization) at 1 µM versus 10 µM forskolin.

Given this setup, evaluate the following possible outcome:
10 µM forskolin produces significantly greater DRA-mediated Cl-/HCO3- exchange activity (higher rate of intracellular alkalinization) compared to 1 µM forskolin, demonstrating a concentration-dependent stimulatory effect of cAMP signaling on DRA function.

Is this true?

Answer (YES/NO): YES